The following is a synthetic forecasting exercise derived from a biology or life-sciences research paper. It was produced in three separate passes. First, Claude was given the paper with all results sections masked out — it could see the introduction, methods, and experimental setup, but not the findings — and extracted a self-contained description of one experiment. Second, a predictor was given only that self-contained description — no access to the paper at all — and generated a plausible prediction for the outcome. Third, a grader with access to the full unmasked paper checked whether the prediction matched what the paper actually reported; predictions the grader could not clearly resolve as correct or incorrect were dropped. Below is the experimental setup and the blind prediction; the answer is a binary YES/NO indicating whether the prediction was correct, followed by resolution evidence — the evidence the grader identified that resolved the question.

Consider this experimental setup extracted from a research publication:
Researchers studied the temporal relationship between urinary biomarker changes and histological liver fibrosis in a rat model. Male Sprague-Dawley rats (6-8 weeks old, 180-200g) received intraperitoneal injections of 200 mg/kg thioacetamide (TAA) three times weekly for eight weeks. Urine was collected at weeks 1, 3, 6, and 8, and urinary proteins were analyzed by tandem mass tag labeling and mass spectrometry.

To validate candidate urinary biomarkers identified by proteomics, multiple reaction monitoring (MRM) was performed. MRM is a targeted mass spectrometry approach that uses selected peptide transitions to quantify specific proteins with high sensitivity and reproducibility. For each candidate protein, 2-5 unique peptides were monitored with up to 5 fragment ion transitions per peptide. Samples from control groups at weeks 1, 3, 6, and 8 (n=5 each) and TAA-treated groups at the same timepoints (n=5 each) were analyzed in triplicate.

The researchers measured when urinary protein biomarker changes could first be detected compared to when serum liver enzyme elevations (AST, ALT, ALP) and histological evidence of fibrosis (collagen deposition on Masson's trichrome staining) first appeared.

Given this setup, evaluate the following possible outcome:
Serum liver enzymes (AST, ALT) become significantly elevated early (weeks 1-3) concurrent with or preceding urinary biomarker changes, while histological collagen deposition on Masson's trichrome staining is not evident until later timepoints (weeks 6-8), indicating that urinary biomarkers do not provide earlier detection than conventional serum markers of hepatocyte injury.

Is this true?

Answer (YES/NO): NO